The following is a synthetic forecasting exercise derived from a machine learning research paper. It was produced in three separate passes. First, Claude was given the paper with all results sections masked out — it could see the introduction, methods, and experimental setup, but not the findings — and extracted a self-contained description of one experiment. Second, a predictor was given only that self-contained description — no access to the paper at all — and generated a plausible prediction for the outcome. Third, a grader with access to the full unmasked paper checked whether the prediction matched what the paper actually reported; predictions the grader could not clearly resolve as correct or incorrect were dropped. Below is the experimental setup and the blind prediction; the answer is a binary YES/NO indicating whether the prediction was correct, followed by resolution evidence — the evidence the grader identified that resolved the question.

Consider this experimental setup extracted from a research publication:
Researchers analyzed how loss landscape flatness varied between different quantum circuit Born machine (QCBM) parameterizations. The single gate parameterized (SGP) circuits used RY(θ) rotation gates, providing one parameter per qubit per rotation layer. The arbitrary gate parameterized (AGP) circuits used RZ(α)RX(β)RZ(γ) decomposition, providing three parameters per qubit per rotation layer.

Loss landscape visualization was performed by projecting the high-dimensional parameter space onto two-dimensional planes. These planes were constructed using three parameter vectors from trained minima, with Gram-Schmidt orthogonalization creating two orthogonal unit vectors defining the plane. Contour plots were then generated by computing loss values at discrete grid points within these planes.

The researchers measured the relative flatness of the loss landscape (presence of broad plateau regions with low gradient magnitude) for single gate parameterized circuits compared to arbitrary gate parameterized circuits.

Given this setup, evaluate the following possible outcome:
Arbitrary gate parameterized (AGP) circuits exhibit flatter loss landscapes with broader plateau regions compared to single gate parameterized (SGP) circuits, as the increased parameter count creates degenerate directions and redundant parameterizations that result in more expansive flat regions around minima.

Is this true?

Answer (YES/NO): NO